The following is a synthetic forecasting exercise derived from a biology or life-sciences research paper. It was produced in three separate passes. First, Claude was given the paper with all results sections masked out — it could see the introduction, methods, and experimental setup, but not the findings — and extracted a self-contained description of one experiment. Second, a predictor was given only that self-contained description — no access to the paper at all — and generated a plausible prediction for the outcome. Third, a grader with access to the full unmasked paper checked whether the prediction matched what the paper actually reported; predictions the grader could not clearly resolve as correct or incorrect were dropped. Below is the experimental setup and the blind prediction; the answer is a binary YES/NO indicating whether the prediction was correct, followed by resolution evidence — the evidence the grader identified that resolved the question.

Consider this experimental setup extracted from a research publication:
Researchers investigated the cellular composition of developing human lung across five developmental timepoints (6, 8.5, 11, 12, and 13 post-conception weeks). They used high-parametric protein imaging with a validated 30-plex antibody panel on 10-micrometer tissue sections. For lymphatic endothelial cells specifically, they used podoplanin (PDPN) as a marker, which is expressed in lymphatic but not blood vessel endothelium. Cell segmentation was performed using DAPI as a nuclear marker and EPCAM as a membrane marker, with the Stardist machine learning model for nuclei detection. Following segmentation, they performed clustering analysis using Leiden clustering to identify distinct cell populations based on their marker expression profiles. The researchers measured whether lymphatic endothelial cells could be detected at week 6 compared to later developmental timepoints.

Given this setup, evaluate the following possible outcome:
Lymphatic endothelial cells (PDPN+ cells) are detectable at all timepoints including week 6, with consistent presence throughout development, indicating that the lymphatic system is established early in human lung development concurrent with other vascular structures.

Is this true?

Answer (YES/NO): NO